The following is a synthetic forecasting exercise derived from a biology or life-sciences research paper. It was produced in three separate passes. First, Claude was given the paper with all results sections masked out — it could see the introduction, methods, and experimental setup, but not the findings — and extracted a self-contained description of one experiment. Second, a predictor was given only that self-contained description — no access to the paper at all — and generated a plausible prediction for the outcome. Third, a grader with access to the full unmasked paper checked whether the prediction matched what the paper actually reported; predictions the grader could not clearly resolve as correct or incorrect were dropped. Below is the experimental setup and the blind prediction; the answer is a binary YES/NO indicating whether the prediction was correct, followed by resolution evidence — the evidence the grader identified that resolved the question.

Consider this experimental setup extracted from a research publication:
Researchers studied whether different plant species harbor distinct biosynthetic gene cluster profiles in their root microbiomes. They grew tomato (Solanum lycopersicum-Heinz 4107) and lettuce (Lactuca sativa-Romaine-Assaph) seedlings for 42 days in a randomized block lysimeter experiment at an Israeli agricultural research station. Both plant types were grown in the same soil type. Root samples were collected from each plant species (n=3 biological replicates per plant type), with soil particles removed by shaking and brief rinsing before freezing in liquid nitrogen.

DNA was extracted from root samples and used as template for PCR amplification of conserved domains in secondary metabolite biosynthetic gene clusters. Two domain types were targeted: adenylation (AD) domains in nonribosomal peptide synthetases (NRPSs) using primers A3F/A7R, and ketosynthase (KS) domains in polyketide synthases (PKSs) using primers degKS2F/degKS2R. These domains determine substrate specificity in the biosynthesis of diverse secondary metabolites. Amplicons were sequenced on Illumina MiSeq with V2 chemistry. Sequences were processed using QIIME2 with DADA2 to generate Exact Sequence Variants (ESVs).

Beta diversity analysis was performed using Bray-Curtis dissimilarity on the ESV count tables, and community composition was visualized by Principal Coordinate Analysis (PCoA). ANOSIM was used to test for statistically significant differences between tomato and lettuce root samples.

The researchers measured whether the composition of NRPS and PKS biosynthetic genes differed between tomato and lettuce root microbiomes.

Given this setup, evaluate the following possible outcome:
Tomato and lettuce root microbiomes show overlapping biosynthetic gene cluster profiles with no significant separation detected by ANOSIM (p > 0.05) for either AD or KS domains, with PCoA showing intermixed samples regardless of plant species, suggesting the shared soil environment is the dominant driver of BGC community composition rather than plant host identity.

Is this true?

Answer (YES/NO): NO